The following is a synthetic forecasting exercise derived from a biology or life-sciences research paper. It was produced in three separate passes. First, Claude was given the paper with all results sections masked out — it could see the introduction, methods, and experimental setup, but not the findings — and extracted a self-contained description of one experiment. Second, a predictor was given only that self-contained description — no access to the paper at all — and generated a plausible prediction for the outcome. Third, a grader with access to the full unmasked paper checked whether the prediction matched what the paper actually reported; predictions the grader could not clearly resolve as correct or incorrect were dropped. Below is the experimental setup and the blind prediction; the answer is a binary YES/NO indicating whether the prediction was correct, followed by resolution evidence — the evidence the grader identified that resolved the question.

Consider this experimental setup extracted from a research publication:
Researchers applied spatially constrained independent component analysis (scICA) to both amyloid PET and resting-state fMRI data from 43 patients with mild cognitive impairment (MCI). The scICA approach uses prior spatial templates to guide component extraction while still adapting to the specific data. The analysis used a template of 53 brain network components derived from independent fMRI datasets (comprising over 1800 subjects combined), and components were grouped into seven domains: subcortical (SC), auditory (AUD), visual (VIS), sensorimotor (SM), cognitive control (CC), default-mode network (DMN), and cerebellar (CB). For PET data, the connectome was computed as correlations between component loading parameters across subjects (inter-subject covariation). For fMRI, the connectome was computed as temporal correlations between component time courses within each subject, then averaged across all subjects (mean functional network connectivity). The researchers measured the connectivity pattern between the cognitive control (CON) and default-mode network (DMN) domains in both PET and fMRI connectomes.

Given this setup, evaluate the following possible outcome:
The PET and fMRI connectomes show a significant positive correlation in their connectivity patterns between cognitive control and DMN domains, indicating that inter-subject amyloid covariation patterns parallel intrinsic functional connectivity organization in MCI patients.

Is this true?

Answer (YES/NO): NO